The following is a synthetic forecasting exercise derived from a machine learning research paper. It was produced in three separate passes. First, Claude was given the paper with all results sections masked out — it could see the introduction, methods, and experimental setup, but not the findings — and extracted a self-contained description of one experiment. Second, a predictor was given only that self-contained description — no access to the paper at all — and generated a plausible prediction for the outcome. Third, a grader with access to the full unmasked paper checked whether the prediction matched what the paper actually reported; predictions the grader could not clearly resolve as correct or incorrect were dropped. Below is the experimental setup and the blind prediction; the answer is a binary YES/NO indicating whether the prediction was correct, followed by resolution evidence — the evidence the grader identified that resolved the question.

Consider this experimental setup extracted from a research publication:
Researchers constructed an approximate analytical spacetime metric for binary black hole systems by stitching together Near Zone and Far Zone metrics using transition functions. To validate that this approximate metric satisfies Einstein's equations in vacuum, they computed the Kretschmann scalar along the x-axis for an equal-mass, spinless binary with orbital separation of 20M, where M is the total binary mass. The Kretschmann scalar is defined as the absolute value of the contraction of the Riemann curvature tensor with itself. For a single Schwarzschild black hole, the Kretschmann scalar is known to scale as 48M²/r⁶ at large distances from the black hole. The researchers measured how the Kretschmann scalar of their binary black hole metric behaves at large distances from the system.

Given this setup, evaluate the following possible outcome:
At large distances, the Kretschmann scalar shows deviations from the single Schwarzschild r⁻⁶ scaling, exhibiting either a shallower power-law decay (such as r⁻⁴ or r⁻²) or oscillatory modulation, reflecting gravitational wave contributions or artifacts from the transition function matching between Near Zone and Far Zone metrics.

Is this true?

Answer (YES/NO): NO